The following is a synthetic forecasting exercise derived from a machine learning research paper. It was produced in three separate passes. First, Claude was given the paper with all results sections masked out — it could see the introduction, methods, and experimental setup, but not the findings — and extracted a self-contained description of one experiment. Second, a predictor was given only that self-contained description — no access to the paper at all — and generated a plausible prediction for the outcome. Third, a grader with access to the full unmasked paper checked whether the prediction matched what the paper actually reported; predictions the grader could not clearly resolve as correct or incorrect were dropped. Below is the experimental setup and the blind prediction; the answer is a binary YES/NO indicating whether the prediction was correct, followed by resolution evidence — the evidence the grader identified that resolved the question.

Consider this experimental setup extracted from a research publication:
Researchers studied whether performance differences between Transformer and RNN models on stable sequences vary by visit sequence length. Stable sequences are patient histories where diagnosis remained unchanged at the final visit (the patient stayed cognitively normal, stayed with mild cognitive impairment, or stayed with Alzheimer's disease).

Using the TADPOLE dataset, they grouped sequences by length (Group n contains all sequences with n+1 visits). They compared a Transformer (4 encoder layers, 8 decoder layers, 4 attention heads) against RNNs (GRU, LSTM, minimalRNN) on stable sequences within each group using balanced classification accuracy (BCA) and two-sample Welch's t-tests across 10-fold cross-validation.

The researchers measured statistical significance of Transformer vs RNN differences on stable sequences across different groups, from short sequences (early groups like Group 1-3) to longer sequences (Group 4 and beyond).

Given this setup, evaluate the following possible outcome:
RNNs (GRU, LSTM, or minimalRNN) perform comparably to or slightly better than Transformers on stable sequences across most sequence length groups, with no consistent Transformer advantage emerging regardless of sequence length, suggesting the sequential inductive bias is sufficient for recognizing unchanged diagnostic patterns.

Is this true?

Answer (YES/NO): NO